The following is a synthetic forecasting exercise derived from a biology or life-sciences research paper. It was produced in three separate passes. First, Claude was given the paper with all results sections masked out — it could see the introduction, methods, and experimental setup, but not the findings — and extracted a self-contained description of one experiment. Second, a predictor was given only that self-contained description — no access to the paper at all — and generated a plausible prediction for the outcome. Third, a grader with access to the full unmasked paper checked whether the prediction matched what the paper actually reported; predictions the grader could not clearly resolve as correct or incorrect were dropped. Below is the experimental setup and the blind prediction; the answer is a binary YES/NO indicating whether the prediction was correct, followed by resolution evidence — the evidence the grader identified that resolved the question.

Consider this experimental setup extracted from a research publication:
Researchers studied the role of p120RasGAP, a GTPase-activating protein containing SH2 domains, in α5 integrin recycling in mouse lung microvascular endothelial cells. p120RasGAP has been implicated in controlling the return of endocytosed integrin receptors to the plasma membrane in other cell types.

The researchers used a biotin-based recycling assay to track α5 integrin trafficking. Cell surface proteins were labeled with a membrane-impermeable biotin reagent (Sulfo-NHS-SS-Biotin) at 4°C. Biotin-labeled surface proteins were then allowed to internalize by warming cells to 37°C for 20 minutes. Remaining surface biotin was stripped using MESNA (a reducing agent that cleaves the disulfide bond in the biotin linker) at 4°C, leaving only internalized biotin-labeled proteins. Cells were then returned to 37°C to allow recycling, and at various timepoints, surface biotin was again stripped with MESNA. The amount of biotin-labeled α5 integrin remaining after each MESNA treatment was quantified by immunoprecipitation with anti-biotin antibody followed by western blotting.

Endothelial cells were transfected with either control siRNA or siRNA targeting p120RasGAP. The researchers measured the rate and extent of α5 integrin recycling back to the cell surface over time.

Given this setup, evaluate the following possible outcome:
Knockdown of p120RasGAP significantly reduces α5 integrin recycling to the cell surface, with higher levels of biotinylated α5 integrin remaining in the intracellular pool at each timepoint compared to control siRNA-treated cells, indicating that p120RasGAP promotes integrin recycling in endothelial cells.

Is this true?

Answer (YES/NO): YES